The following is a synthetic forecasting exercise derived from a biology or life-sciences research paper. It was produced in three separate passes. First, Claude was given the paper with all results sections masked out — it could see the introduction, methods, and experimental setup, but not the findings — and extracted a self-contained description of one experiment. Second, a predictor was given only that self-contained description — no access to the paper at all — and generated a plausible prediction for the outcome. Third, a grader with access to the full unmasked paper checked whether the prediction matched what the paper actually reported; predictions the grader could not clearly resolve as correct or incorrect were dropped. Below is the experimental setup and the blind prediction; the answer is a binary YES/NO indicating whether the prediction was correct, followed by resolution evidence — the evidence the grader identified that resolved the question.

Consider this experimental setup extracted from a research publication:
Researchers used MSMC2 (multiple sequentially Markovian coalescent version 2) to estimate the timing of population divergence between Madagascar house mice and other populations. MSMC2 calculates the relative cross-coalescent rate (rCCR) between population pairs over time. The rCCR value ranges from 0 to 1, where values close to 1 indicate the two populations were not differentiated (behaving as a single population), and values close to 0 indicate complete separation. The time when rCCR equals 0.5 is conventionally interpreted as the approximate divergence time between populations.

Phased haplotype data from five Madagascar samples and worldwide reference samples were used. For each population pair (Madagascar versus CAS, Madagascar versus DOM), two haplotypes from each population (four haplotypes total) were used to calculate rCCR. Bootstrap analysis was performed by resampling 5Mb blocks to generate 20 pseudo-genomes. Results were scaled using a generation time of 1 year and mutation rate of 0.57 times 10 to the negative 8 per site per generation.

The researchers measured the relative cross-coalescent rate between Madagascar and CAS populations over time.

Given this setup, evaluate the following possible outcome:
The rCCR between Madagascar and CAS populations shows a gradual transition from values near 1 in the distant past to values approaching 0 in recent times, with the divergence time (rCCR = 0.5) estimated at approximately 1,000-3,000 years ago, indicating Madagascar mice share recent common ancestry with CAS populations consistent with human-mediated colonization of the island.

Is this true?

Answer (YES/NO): NO